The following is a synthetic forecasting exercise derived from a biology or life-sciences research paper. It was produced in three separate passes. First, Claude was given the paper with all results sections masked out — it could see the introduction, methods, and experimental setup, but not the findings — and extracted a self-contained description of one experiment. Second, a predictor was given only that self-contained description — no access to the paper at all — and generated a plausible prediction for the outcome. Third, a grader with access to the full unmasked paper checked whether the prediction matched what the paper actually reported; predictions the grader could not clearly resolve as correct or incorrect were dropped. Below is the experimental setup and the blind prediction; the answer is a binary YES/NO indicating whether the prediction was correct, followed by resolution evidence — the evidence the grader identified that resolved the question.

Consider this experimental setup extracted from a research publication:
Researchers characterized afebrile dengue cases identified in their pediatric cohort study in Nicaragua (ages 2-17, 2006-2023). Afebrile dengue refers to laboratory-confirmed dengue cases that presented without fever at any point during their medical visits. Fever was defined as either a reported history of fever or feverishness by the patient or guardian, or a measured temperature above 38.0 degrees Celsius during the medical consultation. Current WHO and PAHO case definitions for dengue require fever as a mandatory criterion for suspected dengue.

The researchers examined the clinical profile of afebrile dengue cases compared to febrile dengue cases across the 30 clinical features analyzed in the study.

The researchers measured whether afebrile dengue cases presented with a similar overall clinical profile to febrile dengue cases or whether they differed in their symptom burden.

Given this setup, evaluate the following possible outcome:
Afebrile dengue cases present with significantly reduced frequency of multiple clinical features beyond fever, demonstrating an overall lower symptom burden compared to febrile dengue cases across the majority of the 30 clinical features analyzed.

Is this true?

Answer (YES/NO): YES